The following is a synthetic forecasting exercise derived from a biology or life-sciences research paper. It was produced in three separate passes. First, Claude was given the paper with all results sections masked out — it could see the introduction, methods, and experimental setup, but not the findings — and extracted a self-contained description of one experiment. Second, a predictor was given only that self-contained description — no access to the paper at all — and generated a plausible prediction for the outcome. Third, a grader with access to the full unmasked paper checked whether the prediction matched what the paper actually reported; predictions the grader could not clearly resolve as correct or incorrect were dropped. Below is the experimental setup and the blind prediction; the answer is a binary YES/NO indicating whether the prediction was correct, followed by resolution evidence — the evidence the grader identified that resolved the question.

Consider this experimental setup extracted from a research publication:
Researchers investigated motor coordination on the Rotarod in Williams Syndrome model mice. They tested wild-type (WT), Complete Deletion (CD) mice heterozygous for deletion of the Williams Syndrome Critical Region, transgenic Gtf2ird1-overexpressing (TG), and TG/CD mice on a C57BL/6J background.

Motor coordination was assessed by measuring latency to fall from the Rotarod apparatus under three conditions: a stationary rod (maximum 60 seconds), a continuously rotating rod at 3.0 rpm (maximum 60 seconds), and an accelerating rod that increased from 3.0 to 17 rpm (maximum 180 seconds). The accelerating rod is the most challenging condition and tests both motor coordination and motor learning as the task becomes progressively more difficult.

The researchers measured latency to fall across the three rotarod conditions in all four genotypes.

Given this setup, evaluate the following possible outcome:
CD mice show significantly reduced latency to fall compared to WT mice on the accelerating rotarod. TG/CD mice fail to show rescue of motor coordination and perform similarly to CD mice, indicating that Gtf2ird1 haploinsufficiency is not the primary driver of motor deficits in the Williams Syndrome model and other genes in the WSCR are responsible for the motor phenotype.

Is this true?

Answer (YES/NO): NO